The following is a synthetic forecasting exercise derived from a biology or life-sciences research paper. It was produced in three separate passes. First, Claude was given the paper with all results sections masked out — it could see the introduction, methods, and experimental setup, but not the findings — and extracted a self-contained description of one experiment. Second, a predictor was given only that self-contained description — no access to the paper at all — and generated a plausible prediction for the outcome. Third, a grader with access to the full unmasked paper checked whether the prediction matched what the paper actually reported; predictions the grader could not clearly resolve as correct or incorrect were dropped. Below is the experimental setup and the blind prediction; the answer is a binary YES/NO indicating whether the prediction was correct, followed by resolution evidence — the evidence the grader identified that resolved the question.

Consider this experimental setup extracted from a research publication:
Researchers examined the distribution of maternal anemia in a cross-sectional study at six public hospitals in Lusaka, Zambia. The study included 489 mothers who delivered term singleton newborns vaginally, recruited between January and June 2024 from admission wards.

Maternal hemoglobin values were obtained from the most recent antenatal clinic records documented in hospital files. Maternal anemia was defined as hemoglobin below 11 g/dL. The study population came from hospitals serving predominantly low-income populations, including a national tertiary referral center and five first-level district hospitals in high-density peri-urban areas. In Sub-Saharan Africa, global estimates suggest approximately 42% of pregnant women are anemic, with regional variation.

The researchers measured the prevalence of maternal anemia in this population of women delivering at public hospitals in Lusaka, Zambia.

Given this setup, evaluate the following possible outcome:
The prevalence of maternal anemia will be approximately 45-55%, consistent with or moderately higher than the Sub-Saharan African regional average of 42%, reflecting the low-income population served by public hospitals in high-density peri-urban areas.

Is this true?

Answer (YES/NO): NO